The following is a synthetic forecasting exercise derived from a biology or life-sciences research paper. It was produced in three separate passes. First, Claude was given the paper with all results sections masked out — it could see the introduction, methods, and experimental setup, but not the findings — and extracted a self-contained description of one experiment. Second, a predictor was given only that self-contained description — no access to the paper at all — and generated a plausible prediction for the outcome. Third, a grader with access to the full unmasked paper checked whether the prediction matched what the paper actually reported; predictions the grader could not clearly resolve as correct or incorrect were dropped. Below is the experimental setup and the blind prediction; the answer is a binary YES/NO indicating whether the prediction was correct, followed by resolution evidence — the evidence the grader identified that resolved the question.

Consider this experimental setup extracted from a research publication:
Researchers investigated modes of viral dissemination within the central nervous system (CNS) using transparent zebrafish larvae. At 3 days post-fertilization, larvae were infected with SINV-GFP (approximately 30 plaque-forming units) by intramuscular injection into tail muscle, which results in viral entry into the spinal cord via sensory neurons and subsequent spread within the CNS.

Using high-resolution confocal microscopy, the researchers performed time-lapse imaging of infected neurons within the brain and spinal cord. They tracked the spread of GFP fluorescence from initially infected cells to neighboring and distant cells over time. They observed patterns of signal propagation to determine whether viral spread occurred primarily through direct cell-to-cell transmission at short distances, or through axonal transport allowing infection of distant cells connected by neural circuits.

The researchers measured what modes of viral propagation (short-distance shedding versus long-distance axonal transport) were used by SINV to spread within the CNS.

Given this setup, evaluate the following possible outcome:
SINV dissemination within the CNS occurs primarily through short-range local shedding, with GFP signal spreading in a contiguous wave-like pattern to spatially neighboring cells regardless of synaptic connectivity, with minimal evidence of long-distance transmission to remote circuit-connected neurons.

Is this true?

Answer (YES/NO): NO